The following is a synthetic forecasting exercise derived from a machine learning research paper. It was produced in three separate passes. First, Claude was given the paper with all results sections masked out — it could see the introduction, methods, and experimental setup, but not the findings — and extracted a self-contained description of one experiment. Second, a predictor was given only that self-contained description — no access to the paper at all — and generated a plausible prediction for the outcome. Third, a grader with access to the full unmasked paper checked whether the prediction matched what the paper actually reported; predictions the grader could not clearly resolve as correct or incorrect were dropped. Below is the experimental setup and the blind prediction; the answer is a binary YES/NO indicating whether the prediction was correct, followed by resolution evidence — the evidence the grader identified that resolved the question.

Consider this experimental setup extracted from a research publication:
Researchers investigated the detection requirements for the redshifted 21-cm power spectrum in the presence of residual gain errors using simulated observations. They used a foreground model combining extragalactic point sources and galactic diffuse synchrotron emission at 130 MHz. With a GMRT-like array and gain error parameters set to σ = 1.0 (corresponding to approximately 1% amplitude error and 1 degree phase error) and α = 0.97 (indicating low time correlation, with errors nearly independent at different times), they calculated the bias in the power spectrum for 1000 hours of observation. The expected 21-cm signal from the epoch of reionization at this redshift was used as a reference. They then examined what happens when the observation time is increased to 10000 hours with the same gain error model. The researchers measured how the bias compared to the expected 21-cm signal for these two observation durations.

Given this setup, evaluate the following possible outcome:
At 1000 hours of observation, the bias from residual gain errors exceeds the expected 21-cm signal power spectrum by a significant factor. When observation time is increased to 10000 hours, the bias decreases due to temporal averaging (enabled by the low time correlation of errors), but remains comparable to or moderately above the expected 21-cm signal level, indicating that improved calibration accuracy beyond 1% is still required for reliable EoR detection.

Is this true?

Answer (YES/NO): NO